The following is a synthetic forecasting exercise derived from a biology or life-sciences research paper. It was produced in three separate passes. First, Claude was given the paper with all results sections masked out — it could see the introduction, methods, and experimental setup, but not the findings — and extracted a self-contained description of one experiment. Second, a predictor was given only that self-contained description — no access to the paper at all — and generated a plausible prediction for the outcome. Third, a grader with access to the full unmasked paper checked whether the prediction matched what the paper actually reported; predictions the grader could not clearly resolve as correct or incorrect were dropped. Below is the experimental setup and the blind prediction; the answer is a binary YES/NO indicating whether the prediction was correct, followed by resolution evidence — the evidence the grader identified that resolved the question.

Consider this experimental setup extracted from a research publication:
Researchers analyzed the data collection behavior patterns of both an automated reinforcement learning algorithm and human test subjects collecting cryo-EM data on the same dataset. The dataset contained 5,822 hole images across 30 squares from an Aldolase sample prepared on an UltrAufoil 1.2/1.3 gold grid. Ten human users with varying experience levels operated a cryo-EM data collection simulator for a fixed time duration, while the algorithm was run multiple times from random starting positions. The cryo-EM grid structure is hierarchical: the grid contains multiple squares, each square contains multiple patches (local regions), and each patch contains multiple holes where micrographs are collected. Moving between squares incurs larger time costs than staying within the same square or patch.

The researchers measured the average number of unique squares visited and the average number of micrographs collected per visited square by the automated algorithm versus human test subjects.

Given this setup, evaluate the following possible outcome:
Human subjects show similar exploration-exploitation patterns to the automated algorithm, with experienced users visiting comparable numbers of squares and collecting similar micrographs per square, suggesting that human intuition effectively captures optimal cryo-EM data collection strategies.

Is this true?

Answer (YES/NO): NO